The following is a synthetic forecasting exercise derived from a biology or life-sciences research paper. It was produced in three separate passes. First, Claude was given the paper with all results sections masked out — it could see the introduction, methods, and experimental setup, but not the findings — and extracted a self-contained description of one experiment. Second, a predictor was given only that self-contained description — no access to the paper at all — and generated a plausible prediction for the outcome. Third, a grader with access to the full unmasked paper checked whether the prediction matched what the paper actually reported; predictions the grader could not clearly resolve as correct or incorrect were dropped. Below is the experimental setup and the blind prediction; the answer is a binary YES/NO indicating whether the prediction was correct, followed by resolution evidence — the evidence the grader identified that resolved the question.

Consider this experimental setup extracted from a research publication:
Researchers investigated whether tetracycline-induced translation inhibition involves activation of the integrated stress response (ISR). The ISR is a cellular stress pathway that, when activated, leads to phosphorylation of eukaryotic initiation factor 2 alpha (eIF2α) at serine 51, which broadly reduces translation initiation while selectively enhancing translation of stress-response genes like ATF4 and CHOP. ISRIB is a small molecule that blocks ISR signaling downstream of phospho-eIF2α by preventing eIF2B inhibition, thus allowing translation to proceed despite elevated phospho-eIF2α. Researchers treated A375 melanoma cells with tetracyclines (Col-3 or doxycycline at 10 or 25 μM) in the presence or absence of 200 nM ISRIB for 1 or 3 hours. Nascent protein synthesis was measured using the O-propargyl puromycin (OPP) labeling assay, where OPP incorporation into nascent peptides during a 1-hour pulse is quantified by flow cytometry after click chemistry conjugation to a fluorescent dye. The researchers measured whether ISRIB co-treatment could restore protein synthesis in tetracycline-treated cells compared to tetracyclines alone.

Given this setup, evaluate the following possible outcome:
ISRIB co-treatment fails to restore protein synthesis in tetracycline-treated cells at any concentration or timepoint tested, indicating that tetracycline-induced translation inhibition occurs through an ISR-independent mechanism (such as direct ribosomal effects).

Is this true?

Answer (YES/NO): YES